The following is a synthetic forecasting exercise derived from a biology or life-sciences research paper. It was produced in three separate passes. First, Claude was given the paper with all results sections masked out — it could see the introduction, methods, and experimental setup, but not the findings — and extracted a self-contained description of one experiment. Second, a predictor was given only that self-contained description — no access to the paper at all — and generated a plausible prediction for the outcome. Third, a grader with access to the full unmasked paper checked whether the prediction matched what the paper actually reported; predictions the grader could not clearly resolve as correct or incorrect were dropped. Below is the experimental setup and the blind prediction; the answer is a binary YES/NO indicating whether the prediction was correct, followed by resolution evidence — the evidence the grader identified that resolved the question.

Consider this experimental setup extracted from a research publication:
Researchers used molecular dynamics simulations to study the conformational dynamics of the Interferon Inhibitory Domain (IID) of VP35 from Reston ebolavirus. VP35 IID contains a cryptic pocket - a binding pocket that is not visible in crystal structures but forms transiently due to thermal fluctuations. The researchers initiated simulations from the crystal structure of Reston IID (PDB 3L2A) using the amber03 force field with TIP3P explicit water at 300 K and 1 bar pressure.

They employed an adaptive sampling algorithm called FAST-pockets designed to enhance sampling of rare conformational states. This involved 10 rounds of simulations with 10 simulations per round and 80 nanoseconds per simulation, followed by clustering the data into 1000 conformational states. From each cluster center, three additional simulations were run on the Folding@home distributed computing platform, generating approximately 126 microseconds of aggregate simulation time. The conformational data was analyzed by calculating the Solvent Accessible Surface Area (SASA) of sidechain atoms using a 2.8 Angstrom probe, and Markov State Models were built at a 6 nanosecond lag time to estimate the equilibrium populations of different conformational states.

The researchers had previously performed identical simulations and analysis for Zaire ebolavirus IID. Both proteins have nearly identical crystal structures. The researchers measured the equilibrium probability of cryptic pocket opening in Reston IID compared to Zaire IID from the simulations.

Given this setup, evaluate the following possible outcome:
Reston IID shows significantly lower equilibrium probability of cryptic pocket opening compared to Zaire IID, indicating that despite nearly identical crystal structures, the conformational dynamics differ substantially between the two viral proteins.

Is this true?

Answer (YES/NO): YES